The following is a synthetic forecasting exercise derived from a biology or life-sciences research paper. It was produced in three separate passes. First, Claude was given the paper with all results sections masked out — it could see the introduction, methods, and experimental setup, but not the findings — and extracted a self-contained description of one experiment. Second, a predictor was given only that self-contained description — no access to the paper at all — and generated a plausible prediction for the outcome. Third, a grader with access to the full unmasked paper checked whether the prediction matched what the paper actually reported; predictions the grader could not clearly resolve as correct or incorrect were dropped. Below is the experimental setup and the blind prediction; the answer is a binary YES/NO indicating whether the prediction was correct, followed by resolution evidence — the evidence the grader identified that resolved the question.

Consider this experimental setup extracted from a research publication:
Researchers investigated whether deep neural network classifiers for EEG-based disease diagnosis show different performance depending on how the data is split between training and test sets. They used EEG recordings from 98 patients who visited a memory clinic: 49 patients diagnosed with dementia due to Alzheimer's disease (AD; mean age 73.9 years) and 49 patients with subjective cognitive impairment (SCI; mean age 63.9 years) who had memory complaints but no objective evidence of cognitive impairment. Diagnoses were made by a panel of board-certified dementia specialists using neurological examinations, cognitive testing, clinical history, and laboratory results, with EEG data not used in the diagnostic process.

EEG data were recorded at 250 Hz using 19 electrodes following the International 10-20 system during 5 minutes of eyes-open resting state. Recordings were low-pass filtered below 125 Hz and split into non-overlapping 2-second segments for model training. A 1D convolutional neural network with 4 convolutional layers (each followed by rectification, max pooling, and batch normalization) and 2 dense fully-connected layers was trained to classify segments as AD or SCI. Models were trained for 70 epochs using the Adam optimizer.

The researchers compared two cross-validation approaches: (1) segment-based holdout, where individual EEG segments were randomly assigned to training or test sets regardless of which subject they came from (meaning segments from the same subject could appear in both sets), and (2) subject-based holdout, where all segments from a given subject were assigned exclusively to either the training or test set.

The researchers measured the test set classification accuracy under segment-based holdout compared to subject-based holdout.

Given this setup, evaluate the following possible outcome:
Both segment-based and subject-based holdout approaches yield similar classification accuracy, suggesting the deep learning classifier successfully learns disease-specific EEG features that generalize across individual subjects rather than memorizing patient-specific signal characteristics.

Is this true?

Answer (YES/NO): NO